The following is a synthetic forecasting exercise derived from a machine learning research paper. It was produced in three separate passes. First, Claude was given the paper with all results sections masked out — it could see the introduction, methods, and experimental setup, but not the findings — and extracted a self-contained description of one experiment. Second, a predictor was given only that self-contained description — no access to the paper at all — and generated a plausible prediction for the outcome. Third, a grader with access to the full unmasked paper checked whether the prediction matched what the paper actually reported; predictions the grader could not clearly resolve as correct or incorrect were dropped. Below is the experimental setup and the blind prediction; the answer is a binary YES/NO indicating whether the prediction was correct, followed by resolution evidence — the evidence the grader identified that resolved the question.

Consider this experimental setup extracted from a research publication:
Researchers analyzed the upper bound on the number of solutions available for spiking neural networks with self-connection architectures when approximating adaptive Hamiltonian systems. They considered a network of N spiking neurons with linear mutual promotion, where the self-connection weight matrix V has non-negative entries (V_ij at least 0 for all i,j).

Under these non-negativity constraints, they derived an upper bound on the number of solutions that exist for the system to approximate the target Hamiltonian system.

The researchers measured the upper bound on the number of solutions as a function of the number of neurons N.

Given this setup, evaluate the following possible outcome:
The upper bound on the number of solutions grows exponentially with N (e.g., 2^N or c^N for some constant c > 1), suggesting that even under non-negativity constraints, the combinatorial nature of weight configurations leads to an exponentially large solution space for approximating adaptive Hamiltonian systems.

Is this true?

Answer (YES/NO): YES